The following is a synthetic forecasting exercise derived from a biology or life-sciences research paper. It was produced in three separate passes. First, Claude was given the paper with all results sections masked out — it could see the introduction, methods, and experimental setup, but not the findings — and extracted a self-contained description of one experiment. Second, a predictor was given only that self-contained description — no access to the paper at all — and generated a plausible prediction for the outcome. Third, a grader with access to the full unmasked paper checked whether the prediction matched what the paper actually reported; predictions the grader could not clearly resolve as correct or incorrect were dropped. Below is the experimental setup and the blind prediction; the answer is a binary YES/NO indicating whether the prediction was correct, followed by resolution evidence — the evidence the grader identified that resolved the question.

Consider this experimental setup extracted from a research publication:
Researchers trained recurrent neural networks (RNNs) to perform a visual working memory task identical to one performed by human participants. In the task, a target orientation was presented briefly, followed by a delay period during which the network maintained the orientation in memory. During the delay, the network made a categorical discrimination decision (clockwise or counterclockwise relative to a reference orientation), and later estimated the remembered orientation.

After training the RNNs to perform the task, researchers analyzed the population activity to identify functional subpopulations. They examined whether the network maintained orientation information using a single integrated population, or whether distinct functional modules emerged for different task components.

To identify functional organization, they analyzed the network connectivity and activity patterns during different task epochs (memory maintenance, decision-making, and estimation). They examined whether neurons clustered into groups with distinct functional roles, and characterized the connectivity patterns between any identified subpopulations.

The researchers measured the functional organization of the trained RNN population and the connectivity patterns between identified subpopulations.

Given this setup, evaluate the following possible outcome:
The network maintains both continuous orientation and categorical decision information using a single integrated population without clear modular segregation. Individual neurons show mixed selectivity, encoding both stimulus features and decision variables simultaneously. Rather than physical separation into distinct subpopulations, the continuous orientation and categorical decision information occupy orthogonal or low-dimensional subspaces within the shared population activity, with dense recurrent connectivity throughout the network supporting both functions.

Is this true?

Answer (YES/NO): NO